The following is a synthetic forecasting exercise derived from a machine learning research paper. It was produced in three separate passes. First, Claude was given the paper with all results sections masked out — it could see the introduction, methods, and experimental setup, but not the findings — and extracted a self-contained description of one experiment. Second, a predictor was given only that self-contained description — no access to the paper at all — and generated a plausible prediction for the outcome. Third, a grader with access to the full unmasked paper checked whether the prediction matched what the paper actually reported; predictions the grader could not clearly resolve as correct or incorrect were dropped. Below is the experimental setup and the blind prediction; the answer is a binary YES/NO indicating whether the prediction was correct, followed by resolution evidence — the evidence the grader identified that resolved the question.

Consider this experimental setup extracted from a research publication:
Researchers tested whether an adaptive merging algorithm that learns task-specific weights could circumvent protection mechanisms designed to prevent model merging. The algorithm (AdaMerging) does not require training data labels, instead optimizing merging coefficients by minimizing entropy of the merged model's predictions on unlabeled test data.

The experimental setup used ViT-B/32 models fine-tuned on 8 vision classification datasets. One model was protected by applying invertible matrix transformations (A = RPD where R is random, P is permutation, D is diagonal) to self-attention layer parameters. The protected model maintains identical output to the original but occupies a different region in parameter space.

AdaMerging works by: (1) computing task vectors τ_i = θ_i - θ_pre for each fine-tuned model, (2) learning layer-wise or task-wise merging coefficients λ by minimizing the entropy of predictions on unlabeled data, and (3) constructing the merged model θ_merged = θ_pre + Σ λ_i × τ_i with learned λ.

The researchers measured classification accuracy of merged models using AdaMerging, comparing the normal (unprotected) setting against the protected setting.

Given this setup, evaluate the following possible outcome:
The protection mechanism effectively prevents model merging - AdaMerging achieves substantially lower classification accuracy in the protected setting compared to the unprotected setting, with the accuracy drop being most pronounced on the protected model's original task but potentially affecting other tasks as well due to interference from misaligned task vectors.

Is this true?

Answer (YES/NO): NO